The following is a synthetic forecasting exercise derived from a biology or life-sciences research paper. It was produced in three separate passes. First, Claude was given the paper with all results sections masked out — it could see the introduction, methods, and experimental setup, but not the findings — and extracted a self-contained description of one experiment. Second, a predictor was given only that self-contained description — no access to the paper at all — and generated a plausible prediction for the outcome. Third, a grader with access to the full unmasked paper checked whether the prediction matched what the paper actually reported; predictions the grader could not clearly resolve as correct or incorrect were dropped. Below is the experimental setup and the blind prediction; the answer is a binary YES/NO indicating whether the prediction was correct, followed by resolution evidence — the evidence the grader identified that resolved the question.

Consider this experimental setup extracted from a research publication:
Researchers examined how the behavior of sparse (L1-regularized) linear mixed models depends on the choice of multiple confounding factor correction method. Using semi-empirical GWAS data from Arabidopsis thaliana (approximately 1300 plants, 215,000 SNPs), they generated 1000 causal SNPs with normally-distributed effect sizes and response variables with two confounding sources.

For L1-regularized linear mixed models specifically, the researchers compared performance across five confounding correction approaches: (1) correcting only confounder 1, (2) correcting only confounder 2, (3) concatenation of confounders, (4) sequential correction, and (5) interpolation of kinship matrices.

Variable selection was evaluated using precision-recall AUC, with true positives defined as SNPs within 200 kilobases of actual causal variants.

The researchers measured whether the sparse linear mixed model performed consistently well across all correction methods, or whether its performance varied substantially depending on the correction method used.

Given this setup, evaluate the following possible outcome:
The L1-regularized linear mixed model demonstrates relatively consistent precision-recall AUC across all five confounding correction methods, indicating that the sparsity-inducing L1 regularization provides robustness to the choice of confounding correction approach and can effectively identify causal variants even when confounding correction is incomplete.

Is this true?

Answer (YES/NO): NO